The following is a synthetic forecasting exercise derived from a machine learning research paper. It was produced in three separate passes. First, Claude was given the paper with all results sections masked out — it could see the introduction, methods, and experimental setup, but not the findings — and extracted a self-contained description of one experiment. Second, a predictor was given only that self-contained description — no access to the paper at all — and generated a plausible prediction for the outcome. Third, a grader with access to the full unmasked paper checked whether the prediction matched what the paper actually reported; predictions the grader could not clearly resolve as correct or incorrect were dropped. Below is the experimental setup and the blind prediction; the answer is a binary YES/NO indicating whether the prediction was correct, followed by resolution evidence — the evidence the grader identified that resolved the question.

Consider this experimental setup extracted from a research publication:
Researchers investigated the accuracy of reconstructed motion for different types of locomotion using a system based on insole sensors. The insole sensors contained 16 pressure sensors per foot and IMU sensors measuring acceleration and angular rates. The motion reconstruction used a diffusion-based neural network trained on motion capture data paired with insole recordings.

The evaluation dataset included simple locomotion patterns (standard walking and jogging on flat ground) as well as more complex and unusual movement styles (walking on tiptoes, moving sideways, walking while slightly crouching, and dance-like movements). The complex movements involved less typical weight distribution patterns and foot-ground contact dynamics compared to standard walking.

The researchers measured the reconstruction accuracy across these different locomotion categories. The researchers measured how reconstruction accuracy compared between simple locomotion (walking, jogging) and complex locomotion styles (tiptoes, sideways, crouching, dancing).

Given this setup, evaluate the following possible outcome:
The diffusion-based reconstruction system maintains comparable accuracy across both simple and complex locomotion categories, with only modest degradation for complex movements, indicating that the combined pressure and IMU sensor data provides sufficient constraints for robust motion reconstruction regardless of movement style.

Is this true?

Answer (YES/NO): NO